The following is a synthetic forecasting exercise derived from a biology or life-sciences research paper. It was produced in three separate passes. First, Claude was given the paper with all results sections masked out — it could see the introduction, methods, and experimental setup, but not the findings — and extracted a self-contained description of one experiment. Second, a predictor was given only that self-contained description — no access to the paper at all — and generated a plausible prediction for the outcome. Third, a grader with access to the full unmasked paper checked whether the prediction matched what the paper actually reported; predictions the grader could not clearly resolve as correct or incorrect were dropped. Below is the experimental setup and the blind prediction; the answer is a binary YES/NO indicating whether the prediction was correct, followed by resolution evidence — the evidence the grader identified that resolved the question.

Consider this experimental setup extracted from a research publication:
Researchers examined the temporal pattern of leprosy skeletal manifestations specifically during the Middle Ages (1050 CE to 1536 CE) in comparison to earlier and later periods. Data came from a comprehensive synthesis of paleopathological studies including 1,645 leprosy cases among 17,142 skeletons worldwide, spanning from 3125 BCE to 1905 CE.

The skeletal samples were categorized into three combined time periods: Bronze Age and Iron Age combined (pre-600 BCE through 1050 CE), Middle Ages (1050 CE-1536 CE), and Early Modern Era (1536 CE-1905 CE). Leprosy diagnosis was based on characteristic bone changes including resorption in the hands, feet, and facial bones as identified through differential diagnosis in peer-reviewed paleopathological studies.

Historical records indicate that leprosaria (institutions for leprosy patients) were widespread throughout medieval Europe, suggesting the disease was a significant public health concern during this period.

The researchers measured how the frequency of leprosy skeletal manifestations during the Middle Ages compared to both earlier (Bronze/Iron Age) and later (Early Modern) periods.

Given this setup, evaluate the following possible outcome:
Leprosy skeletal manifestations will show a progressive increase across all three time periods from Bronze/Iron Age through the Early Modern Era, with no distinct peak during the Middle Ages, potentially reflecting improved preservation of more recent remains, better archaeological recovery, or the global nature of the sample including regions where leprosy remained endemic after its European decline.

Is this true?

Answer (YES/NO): NO